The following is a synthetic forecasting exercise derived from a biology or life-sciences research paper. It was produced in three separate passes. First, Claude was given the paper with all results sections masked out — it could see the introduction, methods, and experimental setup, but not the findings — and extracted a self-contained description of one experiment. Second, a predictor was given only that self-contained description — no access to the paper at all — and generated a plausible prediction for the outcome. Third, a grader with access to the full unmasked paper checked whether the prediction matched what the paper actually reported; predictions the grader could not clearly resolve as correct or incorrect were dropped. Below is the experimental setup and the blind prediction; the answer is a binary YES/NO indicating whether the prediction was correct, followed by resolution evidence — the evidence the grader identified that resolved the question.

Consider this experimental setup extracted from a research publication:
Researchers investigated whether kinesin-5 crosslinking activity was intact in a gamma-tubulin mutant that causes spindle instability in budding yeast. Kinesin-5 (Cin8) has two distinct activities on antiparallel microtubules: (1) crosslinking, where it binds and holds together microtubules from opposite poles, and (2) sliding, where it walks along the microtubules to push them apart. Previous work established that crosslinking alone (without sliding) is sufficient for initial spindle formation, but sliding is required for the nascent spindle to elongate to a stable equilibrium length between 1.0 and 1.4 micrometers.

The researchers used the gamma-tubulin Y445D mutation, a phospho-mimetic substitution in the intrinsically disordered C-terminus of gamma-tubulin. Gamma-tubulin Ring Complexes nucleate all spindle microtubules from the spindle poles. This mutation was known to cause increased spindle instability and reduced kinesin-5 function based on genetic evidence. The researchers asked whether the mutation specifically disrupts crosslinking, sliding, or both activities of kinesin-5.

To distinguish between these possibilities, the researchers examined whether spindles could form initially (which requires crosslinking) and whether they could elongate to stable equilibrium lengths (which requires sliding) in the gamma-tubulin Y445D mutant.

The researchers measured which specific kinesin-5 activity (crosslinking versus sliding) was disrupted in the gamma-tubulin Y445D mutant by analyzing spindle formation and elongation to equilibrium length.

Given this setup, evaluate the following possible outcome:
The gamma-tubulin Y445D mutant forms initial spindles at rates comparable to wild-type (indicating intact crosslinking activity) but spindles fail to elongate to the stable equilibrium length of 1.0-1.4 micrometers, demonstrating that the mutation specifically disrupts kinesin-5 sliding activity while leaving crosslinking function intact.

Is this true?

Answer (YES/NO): YES